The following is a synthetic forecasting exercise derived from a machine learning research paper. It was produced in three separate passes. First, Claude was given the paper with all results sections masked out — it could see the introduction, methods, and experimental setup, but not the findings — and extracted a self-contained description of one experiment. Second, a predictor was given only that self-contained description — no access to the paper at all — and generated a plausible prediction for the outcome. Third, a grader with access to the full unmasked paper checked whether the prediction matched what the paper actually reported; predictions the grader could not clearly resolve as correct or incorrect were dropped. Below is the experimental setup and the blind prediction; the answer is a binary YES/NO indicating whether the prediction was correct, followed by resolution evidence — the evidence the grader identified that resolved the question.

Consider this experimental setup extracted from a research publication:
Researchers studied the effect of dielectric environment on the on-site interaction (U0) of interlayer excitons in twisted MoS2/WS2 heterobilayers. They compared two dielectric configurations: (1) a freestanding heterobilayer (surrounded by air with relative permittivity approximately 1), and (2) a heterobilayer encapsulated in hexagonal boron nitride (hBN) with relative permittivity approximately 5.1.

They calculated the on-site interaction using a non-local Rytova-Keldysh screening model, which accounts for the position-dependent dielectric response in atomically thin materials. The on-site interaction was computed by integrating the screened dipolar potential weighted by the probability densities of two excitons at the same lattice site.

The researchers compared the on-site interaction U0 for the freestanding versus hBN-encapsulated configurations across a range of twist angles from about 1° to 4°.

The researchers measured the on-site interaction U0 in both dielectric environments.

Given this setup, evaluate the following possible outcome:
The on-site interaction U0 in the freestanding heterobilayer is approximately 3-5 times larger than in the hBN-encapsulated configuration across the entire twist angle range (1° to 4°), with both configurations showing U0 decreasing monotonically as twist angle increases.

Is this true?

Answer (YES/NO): NO